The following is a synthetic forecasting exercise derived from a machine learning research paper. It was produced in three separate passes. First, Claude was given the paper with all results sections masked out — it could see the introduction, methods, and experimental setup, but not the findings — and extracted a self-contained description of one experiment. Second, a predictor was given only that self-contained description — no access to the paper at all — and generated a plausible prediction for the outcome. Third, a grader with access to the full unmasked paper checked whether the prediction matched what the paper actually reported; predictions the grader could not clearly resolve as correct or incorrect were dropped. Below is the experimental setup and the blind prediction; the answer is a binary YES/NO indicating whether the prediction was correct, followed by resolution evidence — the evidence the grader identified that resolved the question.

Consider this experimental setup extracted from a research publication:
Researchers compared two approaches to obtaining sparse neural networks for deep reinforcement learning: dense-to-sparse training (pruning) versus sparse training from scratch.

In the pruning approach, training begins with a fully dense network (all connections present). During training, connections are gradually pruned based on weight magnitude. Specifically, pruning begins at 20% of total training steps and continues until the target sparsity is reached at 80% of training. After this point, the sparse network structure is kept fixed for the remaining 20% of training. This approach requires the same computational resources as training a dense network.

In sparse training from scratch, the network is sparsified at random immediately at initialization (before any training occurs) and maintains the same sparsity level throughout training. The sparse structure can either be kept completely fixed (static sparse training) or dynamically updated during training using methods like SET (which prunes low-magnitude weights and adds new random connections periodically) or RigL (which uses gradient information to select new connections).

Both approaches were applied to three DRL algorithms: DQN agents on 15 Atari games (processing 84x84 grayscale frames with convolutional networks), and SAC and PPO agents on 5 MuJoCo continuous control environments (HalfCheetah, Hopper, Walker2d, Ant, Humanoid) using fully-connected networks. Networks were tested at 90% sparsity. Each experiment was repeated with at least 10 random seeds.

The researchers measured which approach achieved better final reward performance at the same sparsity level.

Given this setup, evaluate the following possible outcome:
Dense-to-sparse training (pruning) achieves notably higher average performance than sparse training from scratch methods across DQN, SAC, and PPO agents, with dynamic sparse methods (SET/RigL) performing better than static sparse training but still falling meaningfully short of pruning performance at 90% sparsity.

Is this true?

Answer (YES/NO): YES